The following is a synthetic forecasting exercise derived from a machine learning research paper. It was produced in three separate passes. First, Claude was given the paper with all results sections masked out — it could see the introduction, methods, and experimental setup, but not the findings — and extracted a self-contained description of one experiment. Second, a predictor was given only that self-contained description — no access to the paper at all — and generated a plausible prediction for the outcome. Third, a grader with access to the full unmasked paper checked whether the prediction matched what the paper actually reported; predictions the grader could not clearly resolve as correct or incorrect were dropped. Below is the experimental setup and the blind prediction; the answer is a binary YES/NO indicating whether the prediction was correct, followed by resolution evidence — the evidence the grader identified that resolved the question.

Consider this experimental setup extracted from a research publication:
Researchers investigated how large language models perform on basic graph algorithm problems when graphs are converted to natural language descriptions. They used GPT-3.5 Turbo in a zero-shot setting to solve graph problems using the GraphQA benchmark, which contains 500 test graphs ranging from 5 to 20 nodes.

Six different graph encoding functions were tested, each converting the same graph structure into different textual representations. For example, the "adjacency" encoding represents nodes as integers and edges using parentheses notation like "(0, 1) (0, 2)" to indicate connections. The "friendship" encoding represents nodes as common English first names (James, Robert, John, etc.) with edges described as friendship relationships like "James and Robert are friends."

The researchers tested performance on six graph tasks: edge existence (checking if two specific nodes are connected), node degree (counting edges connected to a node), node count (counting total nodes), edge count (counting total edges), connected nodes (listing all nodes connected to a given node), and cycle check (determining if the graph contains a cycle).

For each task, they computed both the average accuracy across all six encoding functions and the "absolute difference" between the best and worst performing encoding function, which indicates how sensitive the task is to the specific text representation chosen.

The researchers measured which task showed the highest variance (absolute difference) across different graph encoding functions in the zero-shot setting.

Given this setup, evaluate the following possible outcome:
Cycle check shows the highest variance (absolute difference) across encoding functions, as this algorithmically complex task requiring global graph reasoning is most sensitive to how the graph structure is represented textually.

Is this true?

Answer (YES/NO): NO